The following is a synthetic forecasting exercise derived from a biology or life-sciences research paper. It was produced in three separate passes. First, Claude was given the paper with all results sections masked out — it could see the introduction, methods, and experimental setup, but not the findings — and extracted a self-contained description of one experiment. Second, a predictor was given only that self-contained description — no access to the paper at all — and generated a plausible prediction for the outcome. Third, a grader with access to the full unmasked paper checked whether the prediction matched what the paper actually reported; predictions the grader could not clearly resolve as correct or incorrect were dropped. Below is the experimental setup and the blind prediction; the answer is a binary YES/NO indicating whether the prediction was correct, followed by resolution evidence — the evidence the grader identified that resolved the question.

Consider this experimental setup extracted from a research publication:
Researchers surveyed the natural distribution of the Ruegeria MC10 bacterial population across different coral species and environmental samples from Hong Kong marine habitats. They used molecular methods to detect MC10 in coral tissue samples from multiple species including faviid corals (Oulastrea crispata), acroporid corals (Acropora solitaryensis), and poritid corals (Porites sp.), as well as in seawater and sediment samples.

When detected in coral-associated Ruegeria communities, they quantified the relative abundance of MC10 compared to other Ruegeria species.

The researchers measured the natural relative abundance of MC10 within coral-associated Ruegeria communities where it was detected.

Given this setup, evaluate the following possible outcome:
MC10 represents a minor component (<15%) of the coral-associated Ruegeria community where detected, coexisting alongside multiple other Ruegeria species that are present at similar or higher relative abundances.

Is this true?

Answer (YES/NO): YES